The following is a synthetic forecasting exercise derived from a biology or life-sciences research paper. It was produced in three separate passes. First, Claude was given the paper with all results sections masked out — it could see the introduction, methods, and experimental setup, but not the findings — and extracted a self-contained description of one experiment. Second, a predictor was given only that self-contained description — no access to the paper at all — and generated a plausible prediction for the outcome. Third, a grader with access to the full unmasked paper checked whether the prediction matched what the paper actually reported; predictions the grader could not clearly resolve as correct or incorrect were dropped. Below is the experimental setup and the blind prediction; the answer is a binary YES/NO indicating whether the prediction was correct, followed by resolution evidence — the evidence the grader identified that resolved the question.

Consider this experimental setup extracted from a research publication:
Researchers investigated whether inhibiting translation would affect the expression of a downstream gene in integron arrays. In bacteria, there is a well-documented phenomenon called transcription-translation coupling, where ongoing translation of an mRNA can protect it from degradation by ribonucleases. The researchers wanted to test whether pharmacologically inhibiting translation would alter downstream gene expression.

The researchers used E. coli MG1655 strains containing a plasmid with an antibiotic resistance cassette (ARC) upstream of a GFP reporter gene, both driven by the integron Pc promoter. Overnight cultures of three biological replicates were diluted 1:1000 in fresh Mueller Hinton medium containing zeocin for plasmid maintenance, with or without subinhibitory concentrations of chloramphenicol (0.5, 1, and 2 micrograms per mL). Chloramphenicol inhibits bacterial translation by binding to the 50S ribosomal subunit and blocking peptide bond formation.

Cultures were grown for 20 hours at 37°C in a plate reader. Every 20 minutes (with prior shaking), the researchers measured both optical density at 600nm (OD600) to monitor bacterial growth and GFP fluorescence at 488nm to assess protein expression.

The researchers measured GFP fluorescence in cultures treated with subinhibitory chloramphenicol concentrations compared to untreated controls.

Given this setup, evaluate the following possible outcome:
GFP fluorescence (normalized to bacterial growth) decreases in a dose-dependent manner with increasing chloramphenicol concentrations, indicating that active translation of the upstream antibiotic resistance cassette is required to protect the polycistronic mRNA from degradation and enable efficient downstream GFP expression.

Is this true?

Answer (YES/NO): NO